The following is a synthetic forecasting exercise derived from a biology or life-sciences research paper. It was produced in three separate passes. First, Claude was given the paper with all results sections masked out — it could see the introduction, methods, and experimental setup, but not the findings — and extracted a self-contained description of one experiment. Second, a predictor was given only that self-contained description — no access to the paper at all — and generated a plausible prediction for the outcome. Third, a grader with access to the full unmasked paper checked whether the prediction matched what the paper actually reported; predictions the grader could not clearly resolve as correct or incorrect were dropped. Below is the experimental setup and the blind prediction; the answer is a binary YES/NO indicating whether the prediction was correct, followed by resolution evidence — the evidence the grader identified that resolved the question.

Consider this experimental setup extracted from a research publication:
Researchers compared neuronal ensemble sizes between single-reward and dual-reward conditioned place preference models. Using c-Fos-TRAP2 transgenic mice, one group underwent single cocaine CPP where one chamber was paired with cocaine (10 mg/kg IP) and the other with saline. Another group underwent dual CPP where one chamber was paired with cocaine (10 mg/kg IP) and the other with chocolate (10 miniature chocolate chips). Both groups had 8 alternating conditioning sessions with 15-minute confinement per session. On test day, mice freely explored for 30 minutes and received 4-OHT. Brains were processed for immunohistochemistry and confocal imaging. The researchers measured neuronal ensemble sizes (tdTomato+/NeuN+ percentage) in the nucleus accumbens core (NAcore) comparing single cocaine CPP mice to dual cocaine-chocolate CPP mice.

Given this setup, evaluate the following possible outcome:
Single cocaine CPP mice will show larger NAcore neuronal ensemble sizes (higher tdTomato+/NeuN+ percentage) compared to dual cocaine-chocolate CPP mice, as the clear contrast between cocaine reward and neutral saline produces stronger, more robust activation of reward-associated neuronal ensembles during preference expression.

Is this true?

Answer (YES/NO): NO